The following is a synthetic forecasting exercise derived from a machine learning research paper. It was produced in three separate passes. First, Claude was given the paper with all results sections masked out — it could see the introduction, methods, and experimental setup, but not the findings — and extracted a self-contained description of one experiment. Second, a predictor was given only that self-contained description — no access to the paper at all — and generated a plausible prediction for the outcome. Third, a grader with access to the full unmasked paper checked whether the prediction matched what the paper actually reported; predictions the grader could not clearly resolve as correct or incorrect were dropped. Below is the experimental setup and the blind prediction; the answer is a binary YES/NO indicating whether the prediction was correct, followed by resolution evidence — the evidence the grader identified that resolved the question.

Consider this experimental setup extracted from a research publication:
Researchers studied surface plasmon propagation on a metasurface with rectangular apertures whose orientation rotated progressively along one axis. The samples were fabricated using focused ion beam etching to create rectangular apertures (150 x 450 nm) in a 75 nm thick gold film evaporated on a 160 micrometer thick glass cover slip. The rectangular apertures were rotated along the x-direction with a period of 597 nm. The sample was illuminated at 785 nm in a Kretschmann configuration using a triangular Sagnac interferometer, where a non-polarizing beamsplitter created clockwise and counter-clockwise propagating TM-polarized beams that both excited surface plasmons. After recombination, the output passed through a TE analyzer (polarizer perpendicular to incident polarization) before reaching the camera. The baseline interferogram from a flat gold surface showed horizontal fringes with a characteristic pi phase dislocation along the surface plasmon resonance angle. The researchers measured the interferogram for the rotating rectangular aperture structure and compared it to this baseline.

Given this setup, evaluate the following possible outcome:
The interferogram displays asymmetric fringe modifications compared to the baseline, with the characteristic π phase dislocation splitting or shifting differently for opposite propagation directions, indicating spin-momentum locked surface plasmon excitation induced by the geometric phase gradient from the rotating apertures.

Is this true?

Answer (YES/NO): NO